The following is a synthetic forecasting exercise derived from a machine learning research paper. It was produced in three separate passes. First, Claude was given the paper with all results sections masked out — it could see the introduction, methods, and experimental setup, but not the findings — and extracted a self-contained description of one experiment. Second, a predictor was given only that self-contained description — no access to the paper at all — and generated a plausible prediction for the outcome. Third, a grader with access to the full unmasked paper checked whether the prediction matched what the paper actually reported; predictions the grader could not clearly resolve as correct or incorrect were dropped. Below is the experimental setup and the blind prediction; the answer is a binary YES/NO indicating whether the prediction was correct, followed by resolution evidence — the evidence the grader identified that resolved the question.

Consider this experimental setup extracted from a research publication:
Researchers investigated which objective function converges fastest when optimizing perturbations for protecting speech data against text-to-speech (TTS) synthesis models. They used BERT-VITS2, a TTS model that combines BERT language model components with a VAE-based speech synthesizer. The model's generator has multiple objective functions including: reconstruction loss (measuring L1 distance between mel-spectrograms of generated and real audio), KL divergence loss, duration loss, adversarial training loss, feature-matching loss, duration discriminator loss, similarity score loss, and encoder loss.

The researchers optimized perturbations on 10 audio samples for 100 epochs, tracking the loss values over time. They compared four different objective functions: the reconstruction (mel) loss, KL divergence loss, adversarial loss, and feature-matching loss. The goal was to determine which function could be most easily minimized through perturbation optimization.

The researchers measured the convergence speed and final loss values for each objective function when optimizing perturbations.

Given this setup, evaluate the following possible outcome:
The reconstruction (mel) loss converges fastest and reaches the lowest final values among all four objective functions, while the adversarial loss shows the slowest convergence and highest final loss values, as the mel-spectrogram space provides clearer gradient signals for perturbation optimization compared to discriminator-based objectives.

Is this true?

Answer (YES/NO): NO